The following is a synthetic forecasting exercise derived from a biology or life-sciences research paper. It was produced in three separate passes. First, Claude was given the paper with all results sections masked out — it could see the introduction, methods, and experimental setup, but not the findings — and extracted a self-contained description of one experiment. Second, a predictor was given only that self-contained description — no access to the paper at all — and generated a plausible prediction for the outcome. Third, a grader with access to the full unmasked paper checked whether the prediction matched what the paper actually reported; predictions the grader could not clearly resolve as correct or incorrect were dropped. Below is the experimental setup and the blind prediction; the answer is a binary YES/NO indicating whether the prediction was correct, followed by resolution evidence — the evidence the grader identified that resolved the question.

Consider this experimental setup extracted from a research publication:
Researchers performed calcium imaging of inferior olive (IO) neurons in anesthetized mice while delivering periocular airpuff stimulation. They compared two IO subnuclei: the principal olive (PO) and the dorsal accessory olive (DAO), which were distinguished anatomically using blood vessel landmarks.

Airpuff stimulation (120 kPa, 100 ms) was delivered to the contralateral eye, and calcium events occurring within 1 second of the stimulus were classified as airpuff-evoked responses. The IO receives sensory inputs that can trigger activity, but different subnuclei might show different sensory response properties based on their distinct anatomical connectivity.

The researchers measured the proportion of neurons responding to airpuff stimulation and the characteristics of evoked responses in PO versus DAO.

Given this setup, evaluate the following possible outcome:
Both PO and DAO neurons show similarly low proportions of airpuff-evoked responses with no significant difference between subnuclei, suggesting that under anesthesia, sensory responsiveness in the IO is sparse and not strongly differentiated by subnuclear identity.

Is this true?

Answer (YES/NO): NO